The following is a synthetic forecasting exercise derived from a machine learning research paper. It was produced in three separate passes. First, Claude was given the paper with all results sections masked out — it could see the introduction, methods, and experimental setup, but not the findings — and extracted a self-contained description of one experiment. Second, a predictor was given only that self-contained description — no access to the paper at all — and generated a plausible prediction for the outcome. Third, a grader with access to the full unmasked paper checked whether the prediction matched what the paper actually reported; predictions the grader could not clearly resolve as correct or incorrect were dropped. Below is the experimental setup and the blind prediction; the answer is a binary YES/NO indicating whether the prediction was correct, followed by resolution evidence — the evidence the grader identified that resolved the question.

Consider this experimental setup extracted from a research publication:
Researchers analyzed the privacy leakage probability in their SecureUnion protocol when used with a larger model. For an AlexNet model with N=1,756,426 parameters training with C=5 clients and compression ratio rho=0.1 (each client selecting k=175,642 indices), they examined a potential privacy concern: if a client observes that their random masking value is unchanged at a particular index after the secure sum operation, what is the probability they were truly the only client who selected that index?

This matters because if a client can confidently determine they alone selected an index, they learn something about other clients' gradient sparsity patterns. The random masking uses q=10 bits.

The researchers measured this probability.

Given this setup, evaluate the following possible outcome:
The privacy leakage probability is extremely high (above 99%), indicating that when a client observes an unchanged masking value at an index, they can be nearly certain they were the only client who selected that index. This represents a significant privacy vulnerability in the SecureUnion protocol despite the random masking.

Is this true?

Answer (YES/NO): YES